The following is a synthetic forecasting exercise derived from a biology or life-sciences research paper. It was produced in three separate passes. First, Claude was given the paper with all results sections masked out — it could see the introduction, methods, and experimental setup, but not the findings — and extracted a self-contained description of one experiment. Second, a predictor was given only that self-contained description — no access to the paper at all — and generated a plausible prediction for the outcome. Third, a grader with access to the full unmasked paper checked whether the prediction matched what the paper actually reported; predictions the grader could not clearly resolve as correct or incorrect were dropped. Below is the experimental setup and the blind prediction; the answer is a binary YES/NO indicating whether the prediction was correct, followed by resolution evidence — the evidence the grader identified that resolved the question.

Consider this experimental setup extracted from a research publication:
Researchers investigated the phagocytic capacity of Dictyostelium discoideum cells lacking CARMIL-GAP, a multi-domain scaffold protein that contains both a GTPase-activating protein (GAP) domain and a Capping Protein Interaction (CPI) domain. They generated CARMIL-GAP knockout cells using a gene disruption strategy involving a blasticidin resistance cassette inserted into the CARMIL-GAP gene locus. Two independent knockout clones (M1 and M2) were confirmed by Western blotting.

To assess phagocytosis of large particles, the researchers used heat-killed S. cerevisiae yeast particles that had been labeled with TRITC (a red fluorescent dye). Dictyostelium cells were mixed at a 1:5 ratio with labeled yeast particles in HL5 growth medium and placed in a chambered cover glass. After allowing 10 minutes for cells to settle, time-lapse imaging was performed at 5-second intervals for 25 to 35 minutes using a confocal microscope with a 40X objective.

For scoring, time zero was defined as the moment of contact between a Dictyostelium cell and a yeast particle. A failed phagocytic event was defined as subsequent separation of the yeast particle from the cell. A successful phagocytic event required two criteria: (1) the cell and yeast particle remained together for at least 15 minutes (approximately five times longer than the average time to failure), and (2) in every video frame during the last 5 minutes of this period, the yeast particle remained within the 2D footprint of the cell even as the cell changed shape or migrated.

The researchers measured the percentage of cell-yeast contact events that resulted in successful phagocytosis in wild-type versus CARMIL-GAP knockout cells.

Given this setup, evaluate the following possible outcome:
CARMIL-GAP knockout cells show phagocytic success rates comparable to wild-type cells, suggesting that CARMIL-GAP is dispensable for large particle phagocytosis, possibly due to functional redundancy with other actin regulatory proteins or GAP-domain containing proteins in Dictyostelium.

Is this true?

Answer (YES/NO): NO